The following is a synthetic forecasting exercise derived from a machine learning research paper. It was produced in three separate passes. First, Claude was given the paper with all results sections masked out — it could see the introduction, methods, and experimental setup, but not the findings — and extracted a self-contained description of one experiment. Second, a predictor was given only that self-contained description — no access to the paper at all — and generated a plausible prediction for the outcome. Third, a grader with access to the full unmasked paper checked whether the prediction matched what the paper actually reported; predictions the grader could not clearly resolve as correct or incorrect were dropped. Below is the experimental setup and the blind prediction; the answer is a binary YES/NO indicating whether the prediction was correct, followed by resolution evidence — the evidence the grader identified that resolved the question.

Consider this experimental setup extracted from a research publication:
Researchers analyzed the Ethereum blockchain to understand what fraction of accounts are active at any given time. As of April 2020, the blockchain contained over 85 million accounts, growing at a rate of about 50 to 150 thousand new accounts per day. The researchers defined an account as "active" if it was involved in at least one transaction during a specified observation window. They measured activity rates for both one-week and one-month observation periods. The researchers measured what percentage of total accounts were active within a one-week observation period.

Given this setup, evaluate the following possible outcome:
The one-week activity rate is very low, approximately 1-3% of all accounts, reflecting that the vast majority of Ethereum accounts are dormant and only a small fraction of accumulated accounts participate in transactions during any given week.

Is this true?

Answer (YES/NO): YES